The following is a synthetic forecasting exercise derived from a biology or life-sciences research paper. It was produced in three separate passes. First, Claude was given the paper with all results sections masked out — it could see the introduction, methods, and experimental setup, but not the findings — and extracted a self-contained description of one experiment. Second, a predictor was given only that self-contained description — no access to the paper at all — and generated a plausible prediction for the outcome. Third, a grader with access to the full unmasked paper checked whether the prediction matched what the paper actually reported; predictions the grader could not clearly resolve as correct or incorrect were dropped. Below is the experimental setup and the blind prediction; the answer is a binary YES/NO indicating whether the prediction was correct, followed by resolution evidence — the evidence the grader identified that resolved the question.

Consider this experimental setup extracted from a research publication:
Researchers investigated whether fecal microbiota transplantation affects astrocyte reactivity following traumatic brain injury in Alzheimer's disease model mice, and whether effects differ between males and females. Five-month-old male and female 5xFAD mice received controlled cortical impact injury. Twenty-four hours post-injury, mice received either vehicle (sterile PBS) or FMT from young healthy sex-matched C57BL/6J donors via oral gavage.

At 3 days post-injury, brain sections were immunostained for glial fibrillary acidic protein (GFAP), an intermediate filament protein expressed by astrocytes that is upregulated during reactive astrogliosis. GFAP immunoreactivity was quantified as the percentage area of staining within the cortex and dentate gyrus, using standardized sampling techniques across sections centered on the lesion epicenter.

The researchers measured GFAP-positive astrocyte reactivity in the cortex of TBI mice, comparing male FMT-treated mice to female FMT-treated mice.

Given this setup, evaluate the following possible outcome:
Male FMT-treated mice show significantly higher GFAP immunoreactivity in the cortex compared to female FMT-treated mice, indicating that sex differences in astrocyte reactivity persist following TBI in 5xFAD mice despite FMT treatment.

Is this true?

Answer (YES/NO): NO